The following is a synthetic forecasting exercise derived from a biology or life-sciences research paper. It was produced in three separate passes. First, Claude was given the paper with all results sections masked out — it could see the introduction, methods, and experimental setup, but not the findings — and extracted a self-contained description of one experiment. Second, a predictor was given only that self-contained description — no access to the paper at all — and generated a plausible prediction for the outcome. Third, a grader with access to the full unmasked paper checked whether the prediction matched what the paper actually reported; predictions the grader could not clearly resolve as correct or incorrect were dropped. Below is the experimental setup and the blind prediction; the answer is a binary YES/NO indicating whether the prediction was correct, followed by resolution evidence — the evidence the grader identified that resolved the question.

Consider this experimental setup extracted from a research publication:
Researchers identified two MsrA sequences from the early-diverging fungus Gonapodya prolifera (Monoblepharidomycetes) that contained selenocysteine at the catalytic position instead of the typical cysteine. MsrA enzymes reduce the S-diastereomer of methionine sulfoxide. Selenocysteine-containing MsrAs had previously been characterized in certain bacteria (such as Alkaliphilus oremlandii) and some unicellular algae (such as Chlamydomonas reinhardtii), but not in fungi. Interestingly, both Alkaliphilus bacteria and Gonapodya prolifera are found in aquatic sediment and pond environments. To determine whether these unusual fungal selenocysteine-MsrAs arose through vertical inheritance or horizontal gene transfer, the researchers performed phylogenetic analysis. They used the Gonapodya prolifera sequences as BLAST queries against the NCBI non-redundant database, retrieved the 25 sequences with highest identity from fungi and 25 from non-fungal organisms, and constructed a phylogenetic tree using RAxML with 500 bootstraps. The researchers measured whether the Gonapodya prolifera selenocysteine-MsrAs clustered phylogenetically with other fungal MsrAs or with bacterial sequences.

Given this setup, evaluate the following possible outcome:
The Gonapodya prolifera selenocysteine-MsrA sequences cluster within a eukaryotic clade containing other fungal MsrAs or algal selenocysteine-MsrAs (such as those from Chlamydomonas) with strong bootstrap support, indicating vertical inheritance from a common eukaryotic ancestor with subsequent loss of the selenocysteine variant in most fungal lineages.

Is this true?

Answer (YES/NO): NO